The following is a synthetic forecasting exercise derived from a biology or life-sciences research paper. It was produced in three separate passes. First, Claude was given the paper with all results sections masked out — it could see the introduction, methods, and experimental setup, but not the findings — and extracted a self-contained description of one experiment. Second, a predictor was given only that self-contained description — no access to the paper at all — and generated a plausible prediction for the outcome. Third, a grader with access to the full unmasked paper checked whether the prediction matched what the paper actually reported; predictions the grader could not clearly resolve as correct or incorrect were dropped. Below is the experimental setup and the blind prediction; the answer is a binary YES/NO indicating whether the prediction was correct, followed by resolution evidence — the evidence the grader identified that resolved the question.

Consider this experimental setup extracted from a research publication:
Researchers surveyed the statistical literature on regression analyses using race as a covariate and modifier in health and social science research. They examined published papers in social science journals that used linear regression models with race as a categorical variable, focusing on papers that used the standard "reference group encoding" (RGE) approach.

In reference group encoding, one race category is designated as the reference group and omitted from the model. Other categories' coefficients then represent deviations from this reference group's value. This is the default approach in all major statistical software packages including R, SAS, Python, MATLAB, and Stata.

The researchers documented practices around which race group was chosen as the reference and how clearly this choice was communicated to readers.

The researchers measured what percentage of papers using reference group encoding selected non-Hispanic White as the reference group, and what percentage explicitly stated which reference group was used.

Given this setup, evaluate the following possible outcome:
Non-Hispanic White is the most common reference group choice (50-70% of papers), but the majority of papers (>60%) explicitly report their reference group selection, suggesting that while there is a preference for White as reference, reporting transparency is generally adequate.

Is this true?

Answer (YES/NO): NO